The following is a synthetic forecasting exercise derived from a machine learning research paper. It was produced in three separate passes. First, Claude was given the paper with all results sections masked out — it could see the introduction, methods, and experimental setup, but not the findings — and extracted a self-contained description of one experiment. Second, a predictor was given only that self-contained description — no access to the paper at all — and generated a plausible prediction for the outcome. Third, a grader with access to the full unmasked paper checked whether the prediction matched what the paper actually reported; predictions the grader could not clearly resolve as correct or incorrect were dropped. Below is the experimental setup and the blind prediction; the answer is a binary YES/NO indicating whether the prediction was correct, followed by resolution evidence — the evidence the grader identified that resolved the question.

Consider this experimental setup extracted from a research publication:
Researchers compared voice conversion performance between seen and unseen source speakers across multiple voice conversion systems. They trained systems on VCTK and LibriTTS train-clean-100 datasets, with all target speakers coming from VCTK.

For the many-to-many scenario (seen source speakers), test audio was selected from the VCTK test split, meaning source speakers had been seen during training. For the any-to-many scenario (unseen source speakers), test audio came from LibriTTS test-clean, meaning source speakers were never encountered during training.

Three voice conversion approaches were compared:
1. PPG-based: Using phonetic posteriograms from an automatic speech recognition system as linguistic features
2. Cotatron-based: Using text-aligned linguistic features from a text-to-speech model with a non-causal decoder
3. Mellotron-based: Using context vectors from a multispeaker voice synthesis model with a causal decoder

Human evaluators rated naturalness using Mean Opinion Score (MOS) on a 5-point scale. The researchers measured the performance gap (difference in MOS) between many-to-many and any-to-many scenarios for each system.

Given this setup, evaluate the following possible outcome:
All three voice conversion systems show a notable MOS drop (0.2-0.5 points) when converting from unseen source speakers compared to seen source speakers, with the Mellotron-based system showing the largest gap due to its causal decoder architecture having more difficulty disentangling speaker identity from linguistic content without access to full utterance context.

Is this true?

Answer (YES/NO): NO